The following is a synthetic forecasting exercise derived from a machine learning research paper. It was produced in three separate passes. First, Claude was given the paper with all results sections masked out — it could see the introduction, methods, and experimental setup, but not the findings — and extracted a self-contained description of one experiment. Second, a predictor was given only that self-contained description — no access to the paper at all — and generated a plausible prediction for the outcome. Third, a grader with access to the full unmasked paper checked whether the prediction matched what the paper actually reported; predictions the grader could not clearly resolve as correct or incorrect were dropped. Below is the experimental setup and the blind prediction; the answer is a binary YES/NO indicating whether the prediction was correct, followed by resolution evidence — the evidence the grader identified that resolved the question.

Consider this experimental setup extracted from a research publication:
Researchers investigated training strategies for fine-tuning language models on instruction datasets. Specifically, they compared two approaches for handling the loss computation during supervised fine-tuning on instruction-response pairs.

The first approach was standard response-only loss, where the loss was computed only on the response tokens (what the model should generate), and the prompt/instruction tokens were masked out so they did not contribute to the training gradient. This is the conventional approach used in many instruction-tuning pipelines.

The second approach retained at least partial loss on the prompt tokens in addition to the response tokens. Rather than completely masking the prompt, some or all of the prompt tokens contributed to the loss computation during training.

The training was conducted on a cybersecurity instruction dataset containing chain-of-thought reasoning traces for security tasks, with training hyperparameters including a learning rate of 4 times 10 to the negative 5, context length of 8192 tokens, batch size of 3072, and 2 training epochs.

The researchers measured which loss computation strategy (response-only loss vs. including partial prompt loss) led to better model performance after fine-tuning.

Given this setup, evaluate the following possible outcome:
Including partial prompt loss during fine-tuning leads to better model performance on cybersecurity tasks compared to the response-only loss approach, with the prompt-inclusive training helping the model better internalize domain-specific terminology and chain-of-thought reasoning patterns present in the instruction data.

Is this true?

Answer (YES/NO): YES